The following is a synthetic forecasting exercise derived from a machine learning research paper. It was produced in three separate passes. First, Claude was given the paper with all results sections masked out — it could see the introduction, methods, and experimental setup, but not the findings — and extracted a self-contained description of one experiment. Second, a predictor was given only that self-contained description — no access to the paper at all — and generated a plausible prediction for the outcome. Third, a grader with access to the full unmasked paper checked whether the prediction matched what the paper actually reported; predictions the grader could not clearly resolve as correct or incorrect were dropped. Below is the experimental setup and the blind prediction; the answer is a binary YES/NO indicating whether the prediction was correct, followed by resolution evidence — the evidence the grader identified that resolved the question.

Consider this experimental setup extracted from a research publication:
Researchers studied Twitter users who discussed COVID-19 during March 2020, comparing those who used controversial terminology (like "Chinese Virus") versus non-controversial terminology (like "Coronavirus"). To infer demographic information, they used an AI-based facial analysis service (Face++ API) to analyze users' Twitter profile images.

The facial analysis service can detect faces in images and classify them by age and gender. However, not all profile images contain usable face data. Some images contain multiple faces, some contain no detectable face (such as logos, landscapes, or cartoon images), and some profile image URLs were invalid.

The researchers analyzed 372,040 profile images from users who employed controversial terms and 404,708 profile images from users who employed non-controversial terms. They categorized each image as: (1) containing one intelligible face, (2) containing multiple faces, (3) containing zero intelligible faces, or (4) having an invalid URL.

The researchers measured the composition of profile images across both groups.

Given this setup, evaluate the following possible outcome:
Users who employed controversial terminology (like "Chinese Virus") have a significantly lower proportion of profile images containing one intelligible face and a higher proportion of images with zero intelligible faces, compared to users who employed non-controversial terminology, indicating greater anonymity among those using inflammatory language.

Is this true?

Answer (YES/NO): NO